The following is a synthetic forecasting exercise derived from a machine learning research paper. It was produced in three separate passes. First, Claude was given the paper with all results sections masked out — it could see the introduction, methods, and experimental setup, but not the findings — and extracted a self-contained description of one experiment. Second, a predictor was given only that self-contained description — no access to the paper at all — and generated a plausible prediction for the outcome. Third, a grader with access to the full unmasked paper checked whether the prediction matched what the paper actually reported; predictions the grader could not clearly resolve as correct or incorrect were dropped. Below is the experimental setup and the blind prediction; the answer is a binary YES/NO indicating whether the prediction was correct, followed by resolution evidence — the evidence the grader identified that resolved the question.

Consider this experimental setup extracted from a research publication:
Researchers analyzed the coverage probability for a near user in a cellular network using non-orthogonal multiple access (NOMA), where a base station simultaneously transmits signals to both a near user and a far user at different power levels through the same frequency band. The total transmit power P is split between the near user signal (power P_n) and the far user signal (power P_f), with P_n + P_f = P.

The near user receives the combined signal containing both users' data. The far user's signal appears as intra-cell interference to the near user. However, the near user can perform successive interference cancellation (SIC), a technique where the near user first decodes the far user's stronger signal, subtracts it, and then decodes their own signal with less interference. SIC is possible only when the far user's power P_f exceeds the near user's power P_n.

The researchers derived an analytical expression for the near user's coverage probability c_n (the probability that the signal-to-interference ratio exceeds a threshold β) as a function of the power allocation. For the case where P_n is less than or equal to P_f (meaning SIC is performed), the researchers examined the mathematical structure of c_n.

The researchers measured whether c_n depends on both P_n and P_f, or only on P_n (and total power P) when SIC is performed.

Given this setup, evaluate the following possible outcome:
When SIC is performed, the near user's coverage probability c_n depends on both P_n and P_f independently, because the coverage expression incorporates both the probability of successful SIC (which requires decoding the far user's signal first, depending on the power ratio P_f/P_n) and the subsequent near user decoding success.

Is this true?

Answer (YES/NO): NO